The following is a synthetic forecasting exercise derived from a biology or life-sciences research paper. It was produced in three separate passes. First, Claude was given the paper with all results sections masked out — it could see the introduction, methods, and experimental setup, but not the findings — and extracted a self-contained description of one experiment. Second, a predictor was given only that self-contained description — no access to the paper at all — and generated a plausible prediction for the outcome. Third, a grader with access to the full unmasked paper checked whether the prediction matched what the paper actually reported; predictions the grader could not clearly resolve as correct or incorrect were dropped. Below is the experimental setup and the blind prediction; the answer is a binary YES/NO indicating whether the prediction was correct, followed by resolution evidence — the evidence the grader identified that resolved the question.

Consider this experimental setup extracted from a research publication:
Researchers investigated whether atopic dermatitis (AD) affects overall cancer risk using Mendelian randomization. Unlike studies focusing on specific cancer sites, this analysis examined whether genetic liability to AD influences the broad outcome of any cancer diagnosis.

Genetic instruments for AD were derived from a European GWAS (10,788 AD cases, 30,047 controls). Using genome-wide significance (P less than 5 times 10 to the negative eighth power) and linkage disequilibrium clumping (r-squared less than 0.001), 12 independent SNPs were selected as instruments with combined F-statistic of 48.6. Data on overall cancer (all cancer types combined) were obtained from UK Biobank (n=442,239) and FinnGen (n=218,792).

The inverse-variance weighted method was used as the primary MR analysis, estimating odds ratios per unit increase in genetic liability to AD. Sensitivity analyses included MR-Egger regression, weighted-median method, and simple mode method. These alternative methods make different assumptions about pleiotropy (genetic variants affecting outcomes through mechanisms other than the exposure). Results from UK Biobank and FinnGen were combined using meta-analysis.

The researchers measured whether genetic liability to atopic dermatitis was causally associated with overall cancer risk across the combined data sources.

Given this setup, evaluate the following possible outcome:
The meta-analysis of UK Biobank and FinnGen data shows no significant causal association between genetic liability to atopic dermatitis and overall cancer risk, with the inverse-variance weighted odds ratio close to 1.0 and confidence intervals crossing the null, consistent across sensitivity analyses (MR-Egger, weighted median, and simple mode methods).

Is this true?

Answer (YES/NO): YES